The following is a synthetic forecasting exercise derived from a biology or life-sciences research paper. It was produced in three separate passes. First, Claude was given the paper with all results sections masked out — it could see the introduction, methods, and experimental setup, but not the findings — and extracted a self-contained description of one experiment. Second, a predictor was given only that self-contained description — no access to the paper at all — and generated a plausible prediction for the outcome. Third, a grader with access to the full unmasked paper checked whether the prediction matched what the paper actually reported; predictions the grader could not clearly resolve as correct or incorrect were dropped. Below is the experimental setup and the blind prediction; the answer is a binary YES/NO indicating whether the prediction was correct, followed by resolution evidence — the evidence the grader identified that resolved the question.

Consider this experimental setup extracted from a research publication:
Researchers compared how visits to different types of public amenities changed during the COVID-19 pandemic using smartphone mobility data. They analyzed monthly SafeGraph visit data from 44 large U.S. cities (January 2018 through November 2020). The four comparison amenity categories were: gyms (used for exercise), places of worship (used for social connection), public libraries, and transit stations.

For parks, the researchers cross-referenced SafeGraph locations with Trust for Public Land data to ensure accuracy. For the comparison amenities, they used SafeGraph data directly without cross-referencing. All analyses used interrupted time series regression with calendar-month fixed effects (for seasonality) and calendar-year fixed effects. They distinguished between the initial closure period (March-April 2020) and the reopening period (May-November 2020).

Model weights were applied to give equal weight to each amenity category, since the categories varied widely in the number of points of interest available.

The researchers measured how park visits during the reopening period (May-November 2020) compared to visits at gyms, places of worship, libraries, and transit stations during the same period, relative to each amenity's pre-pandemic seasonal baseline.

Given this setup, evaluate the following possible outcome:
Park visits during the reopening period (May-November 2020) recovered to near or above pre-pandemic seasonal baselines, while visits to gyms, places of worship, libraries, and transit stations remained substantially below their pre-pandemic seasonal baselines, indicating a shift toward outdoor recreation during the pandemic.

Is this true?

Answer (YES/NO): YES